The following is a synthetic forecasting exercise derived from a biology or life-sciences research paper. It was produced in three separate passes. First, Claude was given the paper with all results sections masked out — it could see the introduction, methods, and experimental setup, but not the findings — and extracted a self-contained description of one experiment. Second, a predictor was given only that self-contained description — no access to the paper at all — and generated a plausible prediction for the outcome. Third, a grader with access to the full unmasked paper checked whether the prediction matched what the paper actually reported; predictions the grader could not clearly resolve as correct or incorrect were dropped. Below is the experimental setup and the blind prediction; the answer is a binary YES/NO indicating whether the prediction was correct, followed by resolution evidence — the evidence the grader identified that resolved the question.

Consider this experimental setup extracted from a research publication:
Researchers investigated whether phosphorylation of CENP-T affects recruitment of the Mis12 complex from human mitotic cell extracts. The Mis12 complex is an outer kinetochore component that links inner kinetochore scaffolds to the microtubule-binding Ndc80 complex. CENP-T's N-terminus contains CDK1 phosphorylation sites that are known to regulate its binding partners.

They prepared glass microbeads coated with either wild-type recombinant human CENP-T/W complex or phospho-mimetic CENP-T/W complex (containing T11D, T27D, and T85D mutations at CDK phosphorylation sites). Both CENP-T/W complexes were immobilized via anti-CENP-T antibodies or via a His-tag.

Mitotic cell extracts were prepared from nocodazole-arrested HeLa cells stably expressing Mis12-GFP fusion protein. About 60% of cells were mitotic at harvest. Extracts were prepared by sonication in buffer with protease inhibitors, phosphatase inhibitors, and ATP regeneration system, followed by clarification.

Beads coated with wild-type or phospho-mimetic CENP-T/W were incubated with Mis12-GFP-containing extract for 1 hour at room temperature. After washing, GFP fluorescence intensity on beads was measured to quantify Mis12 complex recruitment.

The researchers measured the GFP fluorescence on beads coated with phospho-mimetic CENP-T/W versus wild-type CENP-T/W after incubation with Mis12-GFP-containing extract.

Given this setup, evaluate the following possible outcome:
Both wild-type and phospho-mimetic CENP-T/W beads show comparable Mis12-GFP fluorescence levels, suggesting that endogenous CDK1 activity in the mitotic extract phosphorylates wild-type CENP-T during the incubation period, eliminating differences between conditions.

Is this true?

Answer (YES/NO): NO